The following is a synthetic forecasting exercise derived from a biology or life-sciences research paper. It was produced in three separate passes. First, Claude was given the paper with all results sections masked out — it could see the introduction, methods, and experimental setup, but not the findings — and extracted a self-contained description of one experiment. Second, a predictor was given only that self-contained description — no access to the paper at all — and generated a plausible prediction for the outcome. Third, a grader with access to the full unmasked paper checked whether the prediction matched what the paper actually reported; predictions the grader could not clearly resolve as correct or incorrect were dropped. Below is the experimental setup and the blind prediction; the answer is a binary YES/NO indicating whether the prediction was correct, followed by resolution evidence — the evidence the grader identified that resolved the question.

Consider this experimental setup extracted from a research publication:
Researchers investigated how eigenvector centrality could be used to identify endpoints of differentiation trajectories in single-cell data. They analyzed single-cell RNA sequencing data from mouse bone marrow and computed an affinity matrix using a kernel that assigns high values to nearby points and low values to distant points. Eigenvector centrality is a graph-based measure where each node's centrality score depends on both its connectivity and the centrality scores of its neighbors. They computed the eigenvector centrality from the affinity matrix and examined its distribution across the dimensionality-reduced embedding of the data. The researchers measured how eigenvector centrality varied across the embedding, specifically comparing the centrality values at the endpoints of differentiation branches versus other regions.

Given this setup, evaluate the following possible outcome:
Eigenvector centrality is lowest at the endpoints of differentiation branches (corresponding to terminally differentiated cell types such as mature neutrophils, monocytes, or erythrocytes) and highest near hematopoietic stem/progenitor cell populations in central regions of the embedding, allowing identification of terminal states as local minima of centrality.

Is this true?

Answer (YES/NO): YES